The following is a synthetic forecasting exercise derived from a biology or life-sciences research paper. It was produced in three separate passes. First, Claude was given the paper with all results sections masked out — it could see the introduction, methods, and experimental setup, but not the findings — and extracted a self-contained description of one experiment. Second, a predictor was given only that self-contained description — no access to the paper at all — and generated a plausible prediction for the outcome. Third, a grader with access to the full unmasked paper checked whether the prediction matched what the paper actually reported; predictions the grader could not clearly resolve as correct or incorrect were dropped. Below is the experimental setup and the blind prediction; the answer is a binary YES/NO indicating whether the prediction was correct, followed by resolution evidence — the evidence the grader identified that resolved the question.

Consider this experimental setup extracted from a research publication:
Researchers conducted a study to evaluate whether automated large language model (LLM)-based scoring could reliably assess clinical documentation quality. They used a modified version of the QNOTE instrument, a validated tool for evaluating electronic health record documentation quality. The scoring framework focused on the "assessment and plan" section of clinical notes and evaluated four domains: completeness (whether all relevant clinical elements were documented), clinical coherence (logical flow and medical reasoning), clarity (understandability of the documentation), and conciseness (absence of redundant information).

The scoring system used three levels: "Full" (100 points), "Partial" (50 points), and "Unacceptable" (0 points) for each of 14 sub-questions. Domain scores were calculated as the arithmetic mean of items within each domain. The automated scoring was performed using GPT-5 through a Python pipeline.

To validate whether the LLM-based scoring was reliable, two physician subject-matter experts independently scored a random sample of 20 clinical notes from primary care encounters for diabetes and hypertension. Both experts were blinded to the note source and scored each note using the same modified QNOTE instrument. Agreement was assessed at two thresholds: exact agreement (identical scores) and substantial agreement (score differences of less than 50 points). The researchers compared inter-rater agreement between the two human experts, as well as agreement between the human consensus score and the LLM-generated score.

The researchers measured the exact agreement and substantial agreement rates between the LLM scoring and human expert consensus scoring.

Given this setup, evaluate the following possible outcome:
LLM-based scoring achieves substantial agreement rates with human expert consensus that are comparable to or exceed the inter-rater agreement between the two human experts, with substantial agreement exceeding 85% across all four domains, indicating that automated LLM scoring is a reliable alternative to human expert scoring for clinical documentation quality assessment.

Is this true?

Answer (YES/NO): NO